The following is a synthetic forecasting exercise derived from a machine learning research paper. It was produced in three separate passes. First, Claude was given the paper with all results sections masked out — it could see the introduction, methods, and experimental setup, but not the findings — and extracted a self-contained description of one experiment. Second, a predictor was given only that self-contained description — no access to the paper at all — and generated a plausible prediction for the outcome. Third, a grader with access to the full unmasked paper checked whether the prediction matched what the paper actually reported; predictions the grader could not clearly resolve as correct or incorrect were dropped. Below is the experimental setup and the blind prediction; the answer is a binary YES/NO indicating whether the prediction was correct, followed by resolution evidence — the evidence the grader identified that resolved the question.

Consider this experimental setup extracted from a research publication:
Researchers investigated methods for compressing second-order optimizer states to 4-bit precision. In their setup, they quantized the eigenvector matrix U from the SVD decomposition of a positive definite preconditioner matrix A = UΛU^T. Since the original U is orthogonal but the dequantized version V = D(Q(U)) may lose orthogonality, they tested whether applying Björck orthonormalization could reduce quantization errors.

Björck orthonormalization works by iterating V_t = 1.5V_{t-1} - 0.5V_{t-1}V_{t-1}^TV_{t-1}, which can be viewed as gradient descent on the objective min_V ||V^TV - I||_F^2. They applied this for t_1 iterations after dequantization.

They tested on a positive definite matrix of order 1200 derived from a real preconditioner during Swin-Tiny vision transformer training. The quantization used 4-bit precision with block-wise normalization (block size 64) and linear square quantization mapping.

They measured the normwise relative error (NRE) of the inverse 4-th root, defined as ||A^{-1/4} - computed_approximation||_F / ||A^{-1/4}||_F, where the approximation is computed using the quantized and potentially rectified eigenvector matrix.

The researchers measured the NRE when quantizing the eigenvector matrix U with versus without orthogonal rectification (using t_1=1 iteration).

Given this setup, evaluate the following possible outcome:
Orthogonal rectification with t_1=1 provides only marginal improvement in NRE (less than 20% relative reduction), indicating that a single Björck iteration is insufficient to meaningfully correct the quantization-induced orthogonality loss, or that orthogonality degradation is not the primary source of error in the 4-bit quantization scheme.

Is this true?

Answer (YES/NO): NO